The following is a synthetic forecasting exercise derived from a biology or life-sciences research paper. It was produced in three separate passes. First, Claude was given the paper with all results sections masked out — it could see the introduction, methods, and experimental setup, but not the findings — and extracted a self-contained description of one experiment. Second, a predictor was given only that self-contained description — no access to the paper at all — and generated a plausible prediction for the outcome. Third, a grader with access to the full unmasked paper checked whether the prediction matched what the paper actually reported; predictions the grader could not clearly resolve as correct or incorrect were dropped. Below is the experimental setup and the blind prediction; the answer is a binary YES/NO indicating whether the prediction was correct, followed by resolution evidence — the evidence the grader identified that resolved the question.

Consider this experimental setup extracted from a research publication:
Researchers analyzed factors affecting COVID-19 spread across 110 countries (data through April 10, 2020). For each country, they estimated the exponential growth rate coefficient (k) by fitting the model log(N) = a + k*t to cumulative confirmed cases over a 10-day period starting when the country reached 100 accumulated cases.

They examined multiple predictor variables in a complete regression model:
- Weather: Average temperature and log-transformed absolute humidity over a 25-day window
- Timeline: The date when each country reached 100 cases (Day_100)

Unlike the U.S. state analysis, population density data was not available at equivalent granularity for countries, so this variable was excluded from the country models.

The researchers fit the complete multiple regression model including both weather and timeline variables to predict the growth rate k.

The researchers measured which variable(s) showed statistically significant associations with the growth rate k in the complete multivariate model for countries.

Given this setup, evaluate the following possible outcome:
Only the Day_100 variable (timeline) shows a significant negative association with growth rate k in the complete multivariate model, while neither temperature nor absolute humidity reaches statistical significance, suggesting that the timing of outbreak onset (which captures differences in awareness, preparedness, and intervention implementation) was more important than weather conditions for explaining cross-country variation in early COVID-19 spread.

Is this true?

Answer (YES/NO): YES